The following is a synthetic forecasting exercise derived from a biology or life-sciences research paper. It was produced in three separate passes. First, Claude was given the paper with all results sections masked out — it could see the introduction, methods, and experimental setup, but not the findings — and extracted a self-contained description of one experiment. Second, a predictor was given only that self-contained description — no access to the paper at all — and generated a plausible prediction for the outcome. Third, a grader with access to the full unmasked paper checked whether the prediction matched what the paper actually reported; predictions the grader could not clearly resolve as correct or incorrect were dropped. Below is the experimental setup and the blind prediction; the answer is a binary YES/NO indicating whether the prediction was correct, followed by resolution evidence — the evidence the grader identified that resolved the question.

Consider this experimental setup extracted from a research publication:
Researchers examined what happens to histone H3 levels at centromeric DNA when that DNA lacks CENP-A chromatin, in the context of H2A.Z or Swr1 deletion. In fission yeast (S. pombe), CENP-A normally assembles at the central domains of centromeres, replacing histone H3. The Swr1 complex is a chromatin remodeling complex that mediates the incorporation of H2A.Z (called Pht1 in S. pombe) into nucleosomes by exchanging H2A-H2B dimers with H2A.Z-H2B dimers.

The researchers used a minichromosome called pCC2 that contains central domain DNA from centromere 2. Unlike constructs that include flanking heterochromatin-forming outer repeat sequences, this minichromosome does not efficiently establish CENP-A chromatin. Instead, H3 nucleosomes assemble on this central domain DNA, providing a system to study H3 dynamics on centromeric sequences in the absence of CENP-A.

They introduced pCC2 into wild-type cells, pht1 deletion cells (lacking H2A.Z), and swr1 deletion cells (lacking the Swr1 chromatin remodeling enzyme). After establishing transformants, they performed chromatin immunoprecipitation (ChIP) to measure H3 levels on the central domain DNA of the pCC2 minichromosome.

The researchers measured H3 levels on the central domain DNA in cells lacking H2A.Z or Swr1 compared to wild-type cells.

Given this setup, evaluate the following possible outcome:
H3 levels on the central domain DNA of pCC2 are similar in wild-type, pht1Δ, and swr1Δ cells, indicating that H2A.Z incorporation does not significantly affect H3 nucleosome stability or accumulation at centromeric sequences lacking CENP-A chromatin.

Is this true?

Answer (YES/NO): NO